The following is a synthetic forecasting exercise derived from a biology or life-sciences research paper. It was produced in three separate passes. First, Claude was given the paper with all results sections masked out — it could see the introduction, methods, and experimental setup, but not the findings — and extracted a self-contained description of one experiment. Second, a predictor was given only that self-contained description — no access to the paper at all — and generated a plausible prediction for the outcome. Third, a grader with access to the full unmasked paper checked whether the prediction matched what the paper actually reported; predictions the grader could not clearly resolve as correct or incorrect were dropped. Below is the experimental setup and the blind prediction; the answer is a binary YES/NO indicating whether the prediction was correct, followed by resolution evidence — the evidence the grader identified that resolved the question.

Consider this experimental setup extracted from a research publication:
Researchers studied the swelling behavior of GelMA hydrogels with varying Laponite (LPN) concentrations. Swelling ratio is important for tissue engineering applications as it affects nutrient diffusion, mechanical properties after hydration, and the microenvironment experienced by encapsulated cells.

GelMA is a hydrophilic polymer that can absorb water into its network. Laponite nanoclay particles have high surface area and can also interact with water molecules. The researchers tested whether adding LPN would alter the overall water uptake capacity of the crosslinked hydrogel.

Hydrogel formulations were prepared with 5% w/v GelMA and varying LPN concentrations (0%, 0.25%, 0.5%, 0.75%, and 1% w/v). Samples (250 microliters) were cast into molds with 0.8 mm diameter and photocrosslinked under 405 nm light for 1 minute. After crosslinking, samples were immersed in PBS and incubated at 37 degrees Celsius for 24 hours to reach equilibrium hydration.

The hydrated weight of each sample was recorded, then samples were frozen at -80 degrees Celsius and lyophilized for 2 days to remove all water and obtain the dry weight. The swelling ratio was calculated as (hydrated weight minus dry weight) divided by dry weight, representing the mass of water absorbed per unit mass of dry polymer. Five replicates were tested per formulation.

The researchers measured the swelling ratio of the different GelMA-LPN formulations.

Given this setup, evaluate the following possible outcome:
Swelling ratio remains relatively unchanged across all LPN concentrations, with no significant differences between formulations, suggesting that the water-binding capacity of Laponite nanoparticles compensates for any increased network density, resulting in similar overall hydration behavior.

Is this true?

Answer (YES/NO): NO